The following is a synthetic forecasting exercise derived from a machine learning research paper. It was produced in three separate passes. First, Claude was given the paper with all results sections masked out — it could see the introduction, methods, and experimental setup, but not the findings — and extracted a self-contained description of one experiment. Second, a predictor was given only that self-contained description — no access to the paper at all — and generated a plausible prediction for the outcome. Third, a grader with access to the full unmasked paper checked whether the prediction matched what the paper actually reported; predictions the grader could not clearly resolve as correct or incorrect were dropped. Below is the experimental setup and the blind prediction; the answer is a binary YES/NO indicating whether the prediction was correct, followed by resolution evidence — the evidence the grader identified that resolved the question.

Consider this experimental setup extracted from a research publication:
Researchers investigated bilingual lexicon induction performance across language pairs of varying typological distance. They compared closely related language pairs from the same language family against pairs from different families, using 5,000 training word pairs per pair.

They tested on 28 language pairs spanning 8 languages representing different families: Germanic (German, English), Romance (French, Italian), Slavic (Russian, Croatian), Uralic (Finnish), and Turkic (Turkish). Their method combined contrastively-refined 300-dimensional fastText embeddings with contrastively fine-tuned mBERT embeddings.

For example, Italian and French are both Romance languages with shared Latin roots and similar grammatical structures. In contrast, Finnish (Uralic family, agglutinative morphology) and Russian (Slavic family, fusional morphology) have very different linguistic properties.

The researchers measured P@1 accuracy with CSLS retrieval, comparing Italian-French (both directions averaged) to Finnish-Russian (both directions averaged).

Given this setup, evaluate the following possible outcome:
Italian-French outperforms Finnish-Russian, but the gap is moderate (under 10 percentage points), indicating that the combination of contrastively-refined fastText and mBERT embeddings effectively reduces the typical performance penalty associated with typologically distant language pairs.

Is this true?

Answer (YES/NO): NO